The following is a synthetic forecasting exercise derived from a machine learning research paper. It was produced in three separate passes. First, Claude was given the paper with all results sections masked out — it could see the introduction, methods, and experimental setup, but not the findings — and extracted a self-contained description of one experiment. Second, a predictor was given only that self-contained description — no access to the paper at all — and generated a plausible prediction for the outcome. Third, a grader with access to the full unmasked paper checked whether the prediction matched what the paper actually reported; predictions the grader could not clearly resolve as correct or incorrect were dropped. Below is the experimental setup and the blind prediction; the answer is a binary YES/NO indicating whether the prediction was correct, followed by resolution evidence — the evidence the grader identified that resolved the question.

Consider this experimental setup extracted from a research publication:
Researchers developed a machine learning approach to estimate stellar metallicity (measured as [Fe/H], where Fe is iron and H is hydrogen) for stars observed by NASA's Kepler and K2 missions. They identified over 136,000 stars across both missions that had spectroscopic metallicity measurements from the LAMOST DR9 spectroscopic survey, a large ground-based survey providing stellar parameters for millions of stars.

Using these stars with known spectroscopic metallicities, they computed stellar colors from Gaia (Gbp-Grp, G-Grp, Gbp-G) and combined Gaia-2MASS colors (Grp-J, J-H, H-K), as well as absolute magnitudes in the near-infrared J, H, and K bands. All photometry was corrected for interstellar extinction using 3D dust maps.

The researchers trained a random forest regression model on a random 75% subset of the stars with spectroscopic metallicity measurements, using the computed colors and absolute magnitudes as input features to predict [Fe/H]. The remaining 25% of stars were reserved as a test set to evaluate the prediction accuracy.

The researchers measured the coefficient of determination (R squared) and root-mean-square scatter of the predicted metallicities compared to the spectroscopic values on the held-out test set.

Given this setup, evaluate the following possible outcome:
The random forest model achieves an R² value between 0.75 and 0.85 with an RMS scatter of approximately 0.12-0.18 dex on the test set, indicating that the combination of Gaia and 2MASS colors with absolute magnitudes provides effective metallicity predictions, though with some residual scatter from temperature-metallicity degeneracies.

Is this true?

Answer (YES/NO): NO